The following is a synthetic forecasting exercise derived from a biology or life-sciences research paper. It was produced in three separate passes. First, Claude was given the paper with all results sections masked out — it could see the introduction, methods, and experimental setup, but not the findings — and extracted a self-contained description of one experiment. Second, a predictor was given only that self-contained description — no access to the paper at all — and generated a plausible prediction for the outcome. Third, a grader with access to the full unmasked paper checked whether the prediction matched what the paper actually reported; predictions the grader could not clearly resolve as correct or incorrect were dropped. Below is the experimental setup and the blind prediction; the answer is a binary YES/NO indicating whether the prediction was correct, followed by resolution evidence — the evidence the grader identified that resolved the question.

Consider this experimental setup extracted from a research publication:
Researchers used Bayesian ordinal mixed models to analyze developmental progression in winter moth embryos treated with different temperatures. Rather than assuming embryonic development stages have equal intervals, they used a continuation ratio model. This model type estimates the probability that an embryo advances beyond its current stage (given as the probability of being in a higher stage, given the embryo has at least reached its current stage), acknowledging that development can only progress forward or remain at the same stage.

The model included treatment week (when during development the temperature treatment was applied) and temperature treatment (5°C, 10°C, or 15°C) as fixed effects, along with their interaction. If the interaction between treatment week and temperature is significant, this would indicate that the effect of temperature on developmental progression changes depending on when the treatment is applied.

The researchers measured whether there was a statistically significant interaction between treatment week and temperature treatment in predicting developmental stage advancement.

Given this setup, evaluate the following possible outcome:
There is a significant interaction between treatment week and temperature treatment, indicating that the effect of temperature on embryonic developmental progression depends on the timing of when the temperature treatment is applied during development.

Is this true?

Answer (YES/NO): YES